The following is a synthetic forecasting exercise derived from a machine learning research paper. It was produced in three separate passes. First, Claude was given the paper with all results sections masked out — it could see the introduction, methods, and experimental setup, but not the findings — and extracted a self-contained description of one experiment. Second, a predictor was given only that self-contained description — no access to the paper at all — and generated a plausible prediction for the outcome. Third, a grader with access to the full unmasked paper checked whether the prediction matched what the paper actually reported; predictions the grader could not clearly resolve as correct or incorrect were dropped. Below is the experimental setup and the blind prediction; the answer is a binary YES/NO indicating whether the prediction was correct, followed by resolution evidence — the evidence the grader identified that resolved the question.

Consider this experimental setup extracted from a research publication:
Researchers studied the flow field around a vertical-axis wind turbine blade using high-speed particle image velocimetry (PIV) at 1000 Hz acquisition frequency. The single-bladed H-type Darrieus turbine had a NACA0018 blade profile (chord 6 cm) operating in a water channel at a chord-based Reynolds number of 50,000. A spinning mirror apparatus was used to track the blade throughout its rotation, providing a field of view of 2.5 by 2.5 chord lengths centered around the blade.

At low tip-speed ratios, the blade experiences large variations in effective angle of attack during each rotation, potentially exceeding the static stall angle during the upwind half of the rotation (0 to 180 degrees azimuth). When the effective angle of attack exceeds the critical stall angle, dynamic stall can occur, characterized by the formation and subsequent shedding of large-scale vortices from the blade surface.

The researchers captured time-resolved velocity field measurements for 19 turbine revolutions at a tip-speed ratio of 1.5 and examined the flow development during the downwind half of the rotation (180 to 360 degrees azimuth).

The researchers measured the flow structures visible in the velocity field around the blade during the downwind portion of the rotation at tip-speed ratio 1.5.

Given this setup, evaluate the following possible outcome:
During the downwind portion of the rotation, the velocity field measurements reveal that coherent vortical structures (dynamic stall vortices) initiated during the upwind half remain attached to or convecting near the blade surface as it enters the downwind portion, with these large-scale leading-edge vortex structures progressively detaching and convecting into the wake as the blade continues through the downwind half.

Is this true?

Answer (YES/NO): NO